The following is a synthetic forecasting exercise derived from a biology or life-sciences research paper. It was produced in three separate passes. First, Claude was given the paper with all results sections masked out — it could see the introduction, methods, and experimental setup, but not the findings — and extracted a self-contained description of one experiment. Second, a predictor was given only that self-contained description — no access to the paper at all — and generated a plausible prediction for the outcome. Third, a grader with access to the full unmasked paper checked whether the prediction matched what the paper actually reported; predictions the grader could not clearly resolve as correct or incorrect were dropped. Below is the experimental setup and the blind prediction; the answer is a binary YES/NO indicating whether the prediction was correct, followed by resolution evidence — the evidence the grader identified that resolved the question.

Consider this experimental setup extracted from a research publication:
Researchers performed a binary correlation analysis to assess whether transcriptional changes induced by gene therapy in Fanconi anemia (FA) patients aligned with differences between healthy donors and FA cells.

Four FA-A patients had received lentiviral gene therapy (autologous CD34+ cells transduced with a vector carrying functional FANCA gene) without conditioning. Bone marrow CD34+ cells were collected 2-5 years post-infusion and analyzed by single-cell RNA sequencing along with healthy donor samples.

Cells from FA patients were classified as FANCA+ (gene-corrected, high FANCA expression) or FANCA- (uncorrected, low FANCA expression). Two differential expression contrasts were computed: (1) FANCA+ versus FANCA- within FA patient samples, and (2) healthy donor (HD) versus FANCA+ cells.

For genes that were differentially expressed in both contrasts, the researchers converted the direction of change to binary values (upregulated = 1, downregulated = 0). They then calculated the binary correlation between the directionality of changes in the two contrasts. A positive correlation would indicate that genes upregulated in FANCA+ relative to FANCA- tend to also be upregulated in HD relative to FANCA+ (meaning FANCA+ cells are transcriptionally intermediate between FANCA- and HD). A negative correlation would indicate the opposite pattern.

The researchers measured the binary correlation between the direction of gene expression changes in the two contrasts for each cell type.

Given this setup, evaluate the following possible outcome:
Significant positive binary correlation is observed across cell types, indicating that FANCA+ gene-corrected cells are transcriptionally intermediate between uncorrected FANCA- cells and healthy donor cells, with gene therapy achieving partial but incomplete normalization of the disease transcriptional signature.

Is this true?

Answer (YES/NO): NO